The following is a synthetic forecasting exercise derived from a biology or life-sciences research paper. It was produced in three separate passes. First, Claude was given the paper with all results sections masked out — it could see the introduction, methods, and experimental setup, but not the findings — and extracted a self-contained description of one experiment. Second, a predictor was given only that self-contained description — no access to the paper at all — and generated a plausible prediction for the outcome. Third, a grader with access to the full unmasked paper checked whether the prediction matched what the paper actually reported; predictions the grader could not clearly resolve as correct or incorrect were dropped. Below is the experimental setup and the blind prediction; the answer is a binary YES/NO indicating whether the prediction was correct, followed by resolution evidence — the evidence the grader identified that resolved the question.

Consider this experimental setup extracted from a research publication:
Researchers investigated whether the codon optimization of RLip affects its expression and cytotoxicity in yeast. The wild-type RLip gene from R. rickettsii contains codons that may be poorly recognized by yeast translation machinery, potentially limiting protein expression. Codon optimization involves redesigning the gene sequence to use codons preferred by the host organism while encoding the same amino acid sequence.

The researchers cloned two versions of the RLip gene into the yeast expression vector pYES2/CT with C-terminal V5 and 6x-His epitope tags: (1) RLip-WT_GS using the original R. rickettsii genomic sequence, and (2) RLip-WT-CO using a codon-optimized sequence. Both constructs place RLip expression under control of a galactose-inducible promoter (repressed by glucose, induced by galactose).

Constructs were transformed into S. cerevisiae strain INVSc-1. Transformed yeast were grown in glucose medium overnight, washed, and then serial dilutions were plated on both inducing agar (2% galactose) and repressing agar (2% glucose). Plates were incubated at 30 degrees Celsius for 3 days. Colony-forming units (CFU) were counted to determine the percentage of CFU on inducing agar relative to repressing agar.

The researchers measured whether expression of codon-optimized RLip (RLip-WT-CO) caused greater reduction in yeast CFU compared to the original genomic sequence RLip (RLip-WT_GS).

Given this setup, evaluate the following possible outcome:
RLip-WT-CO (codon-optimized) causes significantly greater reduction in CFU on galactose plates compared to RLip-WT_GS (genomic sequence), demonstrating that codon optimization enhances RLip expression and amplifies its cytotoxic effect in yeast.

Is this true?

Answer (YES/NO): YES